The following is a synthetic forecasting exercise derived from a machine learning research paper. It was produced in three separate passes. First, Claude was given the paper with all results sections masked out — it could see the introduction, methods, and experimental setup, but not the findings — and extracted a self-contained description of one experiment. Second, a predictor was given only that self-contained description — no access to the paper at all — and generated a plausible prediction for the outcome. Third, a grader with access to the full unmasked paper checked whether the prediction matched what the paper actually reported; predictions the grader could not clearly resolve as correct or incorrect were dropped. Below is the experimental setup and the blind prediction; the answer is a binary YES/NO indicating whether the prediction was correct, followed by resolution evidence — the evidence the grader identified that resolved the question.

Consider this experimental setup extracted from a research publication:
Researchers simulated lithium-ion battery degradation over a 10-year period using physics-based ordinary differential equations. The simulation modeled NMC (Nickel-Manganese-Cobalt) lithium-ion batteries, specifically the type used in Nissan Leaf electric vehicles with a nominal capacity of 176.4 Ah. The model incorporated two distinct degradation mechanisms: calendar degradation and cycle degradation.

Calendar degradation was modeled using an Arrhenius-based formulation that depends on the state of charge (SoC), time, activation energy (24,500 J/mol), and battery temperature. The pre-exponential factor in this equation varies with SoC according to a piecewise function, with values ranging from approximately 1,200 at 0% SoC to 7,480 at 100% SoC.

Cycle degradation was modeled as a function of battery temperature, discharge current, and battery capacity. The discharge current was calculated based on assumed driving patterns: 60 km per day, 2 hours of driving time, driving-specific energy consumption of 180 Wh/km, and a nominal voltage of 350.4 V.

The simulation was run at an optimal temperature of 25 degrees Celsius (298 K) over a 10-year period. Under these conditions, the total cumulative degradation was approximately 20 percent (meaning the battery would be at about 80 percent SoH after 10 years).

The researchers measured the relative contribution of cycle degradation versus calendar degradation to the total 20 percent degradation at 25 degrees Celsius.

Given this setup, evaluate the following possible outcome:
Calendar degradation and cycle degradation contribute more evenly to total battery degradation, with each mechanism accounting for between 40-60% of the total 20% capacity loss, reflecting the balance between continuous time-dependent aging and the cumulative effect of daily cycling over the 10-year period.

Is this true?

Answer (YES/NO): NO